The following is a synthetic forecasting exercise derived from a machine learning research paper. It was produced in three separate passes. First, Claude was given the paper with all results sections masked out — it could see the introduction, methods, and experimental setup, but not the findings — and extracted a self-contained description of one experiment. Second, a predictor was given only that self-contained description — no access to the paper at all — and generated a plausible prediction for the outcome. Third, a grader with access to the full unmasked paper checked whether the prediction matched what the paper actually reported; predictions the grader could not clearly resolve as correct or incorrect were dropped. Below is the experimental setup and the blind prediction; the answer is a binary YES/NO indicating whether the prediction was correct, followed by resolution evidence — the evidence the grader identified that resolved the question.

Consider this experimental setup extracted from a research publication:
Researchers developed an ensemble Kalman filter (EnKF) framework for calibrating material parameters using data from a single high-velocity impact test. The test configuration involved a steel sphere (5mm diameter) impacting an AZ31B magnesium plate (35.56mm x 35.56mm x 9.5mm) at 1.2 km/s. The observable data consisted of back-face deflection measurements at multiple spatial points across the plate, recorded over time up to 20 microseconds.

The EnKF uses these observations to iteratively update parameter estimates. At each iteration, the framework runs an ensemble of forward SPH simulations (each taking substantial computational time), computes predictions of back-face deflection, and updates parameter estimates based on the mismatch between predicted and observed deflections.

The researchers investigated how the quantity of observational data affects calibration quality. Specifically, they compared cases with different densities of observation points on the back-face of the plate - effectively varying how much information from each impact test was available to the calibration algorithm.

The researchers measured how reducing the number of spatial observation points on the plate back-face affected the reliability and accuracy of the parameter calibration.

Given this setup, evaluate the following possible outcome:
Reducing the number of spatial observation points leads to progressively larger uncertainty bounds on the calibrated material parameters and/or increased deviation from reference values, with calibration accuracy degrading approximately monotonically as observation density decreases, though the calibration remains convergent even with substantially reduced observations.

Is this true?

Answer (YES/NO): YES